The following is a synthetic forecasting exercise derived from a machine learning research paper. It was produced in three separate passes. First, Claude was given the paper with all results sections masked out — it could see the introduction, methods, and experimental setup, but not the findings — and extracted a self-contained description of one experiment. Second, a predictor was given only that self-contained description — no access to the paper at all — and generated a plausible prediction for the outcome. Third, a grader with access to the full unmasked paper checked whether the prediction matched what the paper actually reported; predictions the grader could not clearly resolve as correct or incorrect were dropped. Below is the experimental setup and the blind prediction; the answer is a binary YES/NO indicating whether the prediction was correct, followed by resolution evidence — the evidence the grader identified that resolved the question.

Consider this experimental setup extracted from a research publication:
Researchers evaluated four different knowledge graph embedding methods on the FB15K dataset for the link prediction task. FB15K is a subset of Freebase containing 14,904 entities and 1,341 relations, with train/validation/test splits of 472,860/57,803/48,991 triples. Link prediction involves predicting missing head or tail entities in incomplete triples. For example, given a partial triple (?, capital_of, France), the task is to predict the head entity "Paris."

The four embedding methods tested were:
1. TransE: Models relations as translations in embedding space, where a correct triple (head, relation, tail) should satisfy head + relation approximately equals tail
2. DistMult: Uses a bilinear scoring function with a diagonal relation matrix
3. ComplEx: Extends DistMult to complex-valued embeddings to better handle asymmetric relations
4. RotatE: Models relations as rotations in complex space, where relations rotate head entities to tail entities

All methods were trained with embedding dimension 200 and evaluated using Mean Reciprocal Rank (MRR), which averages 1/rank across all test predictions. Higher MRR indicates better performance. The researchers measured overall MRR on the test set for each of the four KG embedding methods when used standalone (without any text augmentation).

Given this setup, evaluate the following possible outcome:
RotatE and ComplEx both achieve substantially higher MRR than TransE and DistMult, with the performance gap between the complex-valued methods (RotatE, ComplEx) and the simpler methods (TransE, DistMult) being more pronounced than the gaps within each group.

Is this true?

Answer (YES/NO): NO